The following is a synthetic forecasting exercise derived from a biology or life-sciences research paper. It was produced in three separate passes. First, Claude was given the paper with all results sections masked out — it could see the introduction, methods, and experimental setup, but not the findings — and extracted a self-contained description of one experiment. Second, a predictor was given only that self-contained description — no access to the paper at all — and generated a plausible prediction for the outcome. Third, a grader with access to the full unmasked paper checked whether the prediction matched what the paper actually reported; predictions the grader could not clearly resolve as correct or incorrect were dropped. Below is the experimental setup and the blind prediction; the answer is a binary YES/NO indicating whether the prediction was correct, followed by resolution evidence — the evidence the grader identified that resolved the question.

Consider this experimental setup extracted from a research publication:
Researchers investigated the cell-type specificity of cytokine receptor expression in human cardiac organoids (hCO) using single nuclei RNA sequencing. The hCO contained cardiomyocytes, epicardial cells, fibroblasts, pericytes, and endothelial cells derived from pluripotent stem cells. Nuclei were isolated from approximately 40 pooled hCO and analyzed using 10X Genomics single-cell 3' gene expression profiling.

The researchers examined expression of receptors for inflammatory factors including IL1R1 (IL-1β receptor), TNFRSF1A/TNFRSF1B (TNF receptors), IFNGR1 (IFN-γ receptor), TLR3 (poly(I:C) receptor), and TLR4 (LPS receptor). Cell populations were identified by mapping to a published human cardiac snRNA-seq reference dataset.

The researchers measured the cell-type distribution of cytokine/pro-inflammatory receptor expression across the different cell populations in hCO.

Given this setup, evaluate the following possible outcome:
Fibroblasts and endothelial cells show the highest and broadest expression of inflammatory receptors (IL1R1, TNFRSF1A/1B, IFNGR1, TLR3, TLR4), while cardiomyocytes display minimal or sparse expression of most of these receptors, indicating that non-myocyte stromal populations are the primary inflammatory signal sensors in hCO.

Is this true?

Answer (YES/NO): NO